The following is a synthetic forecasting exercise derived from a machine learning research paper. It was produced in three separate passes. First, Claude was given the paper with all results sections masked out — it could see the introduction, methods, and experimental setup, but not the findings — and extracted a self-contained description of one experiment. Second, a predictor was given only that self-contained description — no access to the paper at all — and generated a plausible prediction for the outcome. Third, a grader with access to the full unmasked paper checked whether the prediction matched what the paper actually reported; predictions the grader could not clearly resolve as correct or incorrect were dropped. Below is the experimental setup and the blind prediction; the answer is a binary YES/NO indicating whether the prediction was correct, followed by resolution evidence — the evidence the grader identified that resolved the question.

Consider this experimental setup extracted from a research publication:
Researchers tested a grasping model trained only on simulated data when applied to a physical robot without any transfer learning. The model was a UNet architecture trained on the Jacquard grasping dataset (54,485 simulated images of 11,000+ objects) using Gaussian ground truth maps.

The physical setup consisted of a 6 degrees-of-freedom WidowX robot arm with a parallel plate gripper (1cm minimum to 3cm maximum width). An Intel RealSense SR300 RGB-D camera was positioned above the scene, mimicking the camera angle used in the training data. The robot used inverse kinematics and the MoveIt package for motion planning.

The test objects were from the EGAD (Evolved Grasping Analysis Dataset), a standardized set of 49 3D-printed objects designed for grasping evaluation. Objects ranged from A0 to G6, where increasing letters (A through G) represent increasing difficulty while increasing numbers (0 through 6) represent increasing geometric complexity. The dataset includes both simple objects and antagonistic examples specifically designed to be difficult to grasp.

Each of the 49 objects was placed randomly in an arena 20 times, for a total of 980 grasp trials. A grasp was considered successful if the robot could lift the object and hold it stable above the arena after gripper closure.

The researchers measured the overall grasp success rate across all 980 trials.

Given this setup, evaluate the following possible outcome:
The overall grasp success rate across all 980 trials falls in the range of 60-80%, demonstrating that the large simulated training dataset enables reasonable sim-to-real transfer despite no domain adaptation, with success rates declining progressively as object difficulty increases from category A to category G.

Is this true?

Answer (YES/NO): YES